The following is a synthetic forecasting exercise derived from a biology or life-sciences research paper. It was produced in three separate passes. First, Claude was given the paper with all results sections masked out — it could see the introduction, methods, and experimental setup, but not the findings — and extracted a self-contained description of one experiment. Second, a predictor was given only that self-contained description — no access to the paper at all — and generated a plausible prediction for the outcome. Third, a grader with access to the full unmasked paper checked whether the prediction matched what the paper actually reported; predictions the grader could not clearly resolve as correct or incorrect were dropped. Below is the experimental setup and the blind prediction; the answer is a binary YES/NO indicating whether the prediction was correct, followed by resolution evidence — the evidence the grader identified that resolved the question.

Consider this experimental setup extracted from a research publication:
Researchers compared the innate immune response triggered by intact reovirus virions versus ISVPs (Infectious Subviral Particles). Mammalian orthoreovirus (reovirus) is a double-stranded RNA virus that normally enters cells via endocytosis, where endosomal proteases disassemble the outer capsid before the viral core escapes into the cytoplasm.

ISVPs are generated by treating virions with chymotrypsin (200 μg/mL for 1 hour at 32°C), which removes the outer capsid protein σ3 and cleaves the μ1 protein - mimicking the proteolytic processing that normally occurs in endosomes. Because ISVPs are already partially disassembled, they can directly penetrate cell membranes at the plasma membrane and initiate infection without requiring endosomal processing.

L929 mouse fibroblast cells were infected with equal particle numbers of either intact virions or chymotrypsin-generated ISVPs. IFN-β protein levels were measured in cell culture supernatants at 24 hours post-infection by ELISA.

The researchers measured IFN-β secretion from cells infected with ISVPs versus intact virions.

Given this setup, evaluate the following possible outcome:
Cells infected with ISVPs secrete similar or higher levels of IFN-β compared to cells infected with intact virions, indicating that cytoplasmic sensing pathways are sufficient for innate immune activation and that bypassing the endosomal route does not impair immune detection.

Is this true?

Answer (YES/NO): NO